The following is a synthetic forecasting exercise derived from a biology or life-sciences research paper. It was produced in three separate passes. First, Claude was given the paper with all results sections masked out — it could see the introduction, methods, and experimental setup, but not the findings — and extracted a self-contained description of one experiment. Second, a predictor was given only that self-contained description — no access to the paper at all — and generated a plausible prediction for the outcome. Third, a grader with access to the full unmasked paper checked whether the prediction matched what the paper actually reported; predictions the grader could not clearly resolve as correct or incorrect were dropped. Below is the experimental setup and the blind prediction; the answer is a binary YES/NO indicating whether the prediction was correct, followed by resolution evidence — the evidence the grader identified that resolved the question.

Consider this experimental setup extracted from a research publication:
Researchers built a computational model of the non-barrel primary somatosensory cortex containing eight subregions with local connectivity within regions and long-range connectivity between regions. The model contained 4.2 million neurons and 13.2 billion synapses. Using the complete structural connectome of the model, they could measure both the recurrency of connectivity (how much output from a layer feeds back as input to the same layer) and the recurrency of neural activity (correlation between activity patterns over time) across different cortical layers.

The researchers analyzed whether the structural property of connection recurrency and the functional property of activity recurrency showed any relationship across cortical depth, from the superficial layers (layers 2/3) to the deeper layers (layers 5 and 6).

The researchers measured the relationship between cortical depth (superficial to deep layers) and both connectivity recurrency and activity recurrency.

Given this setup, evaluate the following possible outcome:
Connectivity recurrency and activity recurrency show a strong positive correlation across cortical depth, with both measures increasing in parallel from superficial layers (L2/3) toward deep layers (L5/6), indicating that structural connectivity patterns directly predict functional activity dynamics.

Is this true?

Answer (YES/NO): YES